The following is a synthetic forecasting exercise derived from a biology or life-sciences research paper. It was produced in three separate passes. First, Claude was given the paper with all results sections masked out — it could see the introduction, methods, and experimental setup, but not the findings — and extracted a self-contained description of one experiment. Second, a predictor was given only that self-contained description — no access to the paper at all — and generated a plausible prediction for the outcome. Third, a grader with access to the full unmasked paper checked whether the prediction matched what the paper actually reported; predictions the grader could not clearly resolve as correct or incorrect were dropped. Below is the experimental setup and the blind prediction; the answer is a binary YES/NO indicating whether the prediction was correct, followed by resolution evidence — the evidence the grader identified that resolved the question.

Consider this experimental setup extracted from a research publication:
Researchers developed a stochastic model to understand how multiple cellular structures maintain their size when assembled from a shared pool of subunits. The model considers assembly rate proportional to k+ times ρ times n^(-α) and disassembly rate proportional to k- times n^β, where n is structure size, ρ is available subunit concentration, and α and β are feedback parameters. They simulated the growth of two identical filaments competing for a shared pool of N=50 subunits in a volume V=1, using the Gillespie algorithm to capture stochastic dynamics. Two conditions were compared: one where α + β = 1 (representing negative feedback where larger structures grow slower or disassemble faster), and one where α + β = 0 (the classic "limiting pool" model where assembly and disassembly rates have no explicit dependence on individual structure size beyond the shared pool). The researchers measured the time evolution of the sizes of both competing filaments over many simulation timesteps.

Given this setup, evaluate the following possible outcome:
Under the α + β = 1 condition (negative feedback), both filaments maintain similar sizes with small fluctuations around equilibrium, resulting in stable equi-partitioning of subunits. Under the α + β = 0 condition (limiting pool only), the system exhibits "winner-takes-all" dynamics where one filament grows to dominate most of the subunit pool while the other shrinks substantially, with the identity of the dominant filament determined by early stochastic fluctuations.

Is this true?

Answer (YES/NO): NO